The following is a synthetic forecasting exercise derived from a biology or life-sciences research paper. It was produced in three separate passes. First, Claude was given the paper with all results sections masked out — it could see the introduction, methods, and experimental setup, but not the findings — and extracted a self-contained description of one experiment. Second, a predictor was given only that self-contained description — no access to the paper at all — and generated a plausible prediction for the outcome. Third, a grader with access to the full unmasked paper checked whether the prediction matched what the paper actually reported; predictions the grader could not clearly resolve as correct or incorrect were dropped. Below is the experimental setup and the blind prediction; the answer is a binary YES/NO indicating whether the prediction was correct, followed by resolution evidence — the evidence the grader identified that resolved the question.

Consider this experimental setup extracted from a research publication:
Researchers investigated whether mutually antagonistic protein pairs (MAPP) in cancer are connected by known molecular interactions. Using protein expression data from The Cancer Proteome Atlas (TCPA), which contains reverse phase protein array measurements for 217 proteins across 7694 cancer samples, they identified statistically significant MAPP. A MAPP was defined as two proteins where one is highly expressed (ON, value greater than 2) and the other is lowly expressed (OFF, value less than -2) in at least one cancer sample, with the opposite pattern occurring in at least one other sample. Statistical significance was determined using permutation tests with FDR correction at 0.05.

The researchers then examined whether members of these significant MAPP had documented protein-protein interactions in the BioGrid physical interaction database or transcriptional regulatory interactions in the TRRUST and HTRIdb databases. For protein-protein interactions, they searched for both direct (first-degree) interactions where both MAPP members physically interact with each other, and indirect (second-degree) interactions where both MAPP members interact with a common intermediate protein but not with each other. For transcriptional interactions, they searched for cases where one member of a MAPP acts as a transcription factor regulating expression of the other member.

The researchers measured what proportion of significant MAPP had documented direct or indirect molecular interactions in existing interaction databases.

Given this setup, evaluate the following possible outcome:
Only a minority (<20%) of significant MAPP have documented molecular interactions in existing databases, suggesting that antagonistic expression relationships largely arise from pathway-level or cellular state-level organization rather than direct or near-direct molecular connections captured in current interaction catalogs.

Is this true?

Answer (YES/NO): NO